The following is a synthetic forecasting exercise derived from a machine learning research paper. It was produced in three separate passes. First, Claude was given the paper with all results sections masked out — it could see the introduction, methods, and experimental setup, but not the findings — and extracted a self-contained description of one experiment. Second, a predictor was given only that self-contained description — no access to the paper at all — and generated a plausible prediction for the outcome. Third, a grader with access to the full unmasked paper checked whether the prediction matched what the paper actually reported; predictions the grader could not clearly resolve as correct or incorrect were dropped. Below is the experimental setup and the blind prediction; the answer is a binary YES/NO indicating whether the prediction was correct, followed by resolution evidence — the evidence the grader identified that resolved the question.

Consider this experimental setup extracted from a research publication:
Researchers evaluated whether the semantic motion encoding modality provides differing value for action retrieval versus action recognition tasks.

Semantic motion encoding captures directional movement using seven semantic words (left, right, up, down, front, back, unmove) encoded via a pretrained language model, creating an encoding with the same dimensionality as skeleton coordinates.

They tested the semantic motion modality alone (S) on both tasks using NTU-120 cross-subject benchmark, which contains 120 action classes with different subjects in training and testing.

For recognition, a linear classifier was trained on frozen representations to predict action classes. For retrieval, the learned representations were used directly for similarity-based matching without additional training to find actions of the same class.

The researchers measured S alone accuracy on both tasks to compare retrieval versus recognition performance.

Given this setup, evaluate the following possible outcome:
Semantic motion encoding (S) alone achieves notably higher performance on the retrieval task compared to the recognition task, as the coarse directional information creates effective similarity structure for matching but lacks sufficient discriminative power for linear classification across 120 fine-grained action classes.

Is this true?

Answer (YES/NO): NO